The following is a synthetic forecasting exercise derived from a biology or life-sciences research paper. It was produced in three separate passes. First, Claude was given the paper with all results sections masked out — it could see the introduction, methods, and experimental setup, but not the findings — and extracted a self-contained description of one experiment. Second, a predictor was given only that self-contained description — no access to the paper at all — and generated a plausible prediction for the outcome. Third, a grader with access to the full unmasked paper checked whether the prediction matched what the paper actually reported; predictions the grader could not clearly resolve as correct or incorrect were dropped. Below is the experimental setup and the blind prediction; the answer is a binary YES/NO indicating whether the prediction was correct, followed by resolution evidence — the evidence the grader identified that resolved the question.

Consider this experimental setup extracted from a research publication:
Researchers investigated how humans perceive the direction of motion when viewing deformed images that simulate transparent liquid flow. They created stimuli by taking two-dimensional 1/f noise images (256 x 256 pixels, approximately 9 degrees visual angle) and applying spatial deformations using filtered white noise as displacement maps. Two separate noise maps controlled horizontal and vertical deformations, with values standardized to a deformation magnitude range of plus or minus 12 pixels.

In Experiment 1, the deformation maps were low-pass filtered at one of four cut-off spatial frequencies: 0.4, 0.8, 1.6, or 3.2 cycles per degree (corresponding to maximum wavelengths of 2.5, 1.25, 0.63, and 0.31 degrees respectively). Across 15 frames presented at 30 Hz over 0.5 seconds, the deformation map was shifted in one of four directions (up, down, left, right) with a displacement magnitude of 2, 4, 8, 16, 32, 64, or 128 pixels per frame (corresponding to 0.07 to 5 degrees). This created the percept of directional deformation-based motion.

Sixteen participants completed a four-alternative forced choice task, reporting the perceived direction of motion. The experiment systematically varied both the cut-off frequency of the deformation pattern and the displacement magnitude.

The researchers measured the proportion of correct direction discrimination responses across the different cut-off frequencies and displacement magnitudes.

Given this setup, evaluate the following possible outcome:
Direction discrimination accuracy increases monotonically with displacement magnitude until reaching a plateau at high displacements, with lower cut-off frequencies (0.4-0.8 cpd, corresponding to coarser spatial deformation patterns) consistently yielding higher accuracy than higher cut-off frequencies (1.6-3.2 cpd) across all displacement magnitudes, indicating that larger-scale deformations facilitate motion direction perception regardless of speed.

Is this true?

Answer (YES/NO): NO